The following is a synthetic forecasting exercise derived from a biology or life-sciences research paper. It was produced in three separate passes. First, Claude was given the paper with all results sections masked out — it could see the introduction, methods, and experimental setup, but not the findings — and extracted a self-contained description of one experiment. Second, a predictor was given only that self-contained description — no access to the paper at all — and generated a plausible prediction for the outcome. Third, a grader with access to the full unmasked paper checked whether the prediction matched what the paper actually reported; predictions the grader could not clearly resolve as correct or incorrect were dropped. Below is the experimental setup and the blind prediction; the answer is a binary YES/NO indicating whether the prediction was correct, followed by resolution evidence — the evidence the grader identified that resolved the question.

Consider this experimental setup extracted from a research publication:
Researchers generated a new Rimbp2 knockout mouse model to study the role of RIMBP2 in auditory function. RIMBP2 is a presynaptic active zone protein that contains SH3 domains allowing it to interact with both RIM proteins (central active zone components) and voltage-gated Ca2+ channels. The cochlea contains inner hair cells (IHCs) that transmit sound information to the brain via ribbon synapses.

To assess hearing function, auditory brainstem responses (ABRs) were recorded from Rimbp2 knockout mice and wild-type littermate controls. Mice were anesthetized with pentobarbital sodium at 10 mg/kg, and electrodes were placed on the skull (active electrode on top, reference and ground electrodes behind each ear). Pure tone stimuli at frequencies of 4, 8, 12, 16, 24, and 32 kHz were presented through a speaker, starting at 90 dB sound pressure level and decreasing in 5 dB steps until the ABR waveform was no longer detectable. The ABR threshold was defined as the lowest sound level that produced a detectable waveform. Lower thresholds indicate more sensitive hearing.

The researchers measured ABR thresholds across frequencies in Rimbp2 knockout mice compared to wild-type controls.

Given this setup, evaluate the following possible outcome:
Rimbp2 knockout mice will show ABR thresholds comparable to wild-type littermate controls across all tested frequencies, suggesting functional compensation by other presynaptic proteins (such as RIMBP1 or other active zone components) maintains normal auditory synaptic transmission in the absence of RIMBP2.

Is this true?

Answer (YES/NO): NO